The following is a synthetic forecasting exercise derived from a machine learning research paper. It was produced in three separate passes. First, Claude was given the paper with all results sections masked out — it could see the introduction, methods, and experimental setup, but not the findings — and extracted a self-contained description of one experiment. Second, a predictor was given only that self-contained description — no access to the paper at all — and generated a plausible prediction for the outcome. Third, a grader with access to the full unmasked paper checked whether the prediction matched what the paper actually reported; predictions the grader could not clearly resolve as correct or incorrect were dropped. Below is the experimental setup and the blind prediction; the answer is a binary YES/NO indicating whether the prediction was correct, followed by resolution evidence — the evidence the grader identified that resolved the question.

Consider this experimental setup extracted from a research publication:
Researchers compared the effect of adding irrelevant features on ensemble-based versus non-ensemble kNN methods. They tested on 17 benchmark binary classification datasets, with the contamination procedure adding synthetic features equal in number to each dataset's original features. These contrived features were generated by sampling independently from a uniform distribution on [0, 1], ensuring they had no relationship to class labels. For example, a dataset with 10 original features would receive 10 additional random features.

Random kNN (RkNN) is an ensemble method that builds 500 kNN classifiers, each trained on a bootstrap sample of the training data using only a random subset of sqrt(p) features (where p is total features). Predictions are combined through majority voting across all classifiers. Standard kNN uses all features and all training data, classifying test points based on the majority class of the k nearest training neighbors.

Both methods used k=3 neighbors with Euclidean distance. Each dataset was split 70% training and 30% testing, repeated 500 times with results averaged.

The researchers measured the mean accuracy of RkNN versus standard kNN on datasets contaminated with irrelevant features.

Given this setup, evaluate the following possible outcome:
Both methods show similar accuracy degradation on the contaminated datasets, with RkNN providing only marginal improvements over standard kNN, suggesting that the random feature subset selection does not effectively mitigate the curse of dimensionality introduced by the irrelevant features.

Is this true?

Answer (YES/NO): NO